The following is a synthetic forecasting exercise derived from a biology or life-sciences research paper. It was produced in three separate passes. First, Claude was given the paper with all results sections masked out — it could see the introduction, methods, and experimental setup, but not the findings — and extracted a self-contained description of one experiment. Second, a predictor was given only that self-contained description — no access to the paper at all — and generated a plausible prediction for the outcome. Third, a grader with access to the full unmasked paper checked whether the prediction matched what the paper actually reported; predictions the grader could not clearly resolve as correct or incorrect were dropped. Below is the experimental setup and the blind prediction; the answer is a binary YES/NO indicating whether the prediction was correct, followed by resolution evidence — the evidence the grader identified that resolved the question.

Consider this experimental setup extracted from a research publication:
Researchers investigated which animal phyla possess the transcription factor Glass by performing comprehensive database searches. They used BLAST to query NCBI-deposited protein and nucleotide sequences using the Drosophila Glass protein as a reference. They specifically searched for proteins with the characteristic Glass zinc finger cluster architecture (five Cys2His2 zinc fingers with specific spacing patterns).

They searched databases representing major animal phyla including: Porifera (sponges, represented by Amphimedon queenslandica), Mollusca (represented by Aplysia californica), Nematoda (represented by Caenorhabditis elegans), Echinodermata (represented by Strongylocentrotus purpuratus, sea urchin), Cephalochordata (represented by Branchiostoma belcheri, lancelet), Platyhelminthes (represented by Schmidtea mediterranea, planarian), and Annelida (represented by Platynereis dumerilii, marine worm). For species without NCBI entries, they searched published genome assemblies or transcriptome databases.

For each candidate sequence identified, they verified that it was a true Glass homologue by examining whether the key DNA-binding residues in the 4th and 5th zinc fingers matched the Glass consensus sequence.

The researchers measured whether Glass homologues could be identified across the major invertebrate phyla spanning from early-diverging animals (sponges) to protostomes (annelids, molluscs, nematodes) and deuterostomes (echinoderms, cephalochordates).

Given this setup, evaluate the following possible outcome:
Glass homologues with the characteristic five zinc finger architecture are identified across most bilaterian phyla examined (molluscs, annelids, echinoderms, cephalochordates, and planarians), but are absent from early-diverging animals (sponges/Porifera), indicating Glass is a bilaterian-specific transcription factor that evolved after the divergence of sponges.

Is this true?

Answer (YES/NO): NO